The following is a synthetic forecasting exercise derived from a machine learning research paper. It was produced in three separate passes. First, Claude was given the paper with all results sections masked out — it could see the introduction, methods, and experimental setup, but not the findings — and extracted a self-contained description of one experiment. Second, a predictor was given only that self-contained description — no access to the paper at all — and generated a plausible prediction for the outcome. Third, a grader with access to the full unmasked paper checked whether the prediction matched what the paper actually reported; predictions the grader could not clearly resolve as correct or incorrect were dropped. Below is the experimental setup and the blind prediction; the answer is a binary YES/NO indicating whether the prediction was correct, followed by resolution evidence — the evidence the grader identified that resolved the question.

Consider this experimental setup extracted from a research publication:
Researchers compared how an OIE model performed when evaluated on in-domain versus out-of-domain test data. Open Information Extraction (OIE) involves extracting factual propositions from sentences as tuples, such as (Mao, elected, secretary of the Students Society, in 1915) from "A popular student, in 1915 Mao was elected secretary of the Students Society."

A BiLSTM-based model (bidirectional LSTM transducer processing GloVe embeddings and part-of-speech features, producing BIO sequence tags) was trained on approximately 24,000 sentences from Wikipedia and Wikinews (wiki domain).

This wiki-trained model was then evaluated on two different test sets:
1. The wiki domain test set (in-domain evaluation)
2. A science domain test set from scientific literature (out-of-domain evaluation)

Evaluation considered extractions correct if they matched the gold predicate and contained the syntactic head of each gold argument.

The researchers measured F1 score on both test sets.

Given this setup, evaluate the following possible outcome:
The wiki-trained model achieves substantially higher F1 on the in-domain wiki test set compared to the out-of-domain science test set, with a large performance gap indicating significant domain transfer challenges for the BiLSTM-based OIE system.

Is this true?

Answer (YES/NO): NO